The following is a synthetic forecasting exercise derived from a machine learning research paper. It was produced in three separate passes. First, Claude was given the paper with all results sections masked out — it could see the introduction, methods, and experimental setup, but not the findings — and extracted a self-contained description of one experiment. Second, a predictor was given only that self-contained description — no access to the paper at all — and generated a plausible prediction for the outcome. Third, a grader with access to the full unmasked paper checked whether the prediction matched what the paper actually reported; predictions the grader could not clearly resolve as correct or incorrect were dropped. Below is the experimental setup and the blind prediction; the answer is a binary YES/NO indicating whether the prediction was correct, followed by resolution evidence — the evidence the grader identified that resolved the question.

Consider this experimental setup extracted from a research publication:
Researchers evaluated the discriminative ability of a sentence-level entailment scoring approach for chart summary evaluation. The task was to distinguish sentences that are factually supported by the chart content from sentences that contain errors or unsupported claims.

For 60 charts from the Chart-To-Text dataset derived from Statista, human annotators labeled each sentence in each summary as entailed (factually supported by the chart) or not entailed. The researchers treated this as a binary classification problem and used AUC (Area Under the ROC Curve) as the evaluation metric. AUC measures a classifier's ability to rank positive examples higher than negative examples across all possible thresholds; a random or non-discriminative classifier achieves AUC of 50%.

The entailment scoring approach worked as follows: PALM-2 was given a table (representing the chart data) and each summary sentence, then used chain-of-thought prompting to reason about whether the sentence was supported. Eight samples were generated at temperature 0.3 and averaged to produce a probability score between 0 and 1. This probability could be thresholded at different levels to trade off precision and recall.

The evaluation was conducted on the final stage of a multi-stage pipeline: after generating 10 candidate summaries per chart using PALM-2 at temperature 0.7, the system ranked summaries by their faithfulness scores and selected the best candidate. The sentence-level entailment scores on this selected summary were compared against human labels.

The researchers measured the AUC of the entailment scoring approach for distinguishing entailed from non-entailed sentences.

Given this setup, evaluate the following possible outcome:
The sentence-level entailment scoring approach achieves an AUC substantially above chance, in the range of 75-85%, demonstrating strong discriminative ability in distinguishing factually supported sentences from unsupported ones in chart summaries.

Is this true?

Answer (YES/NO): NO